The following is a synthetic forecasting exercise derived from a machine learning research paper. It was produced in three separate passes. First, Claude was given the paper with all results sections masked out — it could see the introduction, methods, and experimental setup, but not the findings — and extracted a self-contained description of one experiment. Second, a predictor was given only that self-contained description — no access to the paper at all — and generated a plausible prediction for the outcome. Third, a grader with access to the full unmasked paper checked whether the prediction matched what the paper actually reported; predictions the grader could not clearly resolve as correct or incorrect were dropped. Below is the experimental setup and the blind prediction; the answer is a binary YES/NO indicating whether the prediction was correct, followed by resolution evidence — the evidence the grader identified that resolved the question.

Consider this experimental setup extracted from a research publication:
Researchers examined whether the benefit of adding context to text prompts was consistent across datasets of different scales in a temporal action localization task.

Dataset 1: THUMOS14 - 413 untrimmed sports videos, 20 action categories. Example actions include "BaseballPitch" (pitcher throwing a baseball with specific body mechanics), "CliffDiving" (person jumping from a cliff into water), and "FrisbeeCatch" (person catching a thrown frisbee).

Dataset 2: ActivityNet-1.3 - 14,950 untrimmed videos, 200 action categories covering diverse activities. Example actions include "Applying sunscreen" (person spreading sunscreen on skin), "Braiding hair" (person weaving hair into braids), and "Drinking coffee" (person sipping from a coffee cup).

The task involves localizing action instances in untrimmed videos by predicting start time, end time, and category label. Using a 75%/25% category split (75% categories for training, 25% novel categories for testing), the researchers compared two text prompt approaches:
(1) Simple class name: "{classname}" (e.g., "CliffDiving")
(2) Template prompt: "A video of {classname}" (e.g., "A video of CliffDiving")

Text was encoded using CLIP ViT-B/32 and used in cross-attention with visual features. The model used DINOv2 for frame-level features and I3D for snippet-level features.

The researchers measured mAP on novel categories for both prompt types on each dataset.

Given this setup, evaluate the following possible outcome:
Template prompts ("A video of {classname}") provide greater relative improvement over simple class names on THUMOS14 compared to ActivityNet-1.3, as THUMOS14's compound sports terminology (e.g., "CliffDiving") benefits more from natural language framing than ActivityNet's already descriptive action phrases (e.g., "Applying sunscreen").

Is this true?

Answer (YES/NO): YES